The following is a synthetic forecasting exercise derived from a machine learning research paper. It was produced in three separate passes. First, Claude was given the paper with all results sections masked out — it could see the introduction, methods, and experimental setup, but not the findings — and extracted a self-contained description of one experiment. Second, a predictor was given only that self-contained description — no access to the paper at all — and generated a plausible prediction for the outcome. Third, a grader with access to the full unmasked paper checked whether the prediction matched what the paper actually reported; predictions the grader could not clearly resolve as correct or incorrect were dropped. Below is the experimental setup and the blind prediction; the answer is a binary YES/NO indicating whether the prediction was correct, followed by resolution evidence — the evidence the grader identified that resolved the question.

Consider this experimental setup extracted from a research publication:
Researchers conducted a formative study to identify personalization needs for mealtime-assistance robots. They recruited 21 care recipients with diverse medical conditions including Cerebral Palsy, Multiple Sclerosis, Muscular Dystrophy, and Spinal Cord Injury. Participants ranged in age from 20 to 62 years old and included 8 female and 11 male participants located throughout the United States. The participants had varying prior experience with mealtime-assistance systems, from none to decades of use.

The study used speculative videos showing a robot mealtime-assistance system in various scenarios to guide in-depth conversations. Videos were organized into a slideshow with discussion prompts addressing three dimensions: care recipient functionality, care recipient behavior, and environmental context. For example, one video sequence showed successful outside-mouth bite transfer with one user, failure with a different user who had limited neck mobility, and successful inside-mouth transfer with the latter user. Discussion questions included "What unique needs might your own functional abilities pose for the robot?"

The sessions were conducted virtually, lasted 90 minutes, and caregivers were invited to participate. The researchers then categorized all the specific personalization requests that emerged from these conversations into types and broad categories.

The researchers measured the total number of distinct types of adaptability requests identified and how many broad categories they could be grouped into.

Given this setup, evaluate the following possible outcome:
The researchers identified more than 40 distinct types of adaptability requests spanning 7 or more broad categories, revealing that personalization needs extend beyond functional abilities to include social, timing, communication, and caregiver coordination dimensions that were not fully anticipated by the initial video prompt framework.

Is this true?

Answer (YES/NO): NO